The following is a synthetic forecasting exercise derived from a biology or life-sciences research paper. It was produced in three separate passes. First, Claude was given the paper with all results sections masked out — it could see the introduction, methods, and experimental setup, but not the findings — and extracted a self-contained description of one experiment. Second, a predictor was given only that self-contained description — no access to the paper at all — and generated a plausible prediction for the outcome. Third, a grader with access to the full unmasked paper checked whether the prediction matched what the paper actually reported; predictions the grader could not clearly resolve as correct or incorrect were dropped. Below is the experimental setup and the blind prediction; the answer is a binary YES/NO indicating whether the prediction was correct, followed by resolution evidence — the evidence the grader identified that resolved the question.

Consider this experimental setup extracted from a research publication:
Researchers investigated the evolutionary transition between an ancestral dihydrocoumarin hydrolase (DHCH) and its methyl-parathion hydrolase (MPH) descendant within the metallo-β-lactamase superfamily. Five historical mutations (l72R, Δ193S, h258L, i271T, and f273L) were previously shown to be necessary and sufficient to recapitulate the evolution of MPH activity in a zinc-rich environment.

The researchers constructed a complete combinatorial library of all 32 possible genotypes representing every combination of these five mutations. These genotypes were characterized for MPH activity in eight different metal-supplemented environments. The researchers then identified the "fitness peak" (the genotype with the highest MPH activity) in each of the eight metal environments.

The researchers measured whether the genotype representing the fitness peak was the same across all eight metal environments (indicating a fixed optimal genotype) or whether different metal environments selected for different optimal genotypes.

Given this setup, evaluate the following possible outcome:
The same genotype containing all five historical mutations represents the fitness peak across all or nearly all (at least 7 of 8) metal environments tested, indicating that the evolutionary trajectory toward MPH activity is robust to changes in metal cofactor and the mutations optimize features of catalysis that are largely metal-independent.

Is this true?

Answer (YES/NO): YES